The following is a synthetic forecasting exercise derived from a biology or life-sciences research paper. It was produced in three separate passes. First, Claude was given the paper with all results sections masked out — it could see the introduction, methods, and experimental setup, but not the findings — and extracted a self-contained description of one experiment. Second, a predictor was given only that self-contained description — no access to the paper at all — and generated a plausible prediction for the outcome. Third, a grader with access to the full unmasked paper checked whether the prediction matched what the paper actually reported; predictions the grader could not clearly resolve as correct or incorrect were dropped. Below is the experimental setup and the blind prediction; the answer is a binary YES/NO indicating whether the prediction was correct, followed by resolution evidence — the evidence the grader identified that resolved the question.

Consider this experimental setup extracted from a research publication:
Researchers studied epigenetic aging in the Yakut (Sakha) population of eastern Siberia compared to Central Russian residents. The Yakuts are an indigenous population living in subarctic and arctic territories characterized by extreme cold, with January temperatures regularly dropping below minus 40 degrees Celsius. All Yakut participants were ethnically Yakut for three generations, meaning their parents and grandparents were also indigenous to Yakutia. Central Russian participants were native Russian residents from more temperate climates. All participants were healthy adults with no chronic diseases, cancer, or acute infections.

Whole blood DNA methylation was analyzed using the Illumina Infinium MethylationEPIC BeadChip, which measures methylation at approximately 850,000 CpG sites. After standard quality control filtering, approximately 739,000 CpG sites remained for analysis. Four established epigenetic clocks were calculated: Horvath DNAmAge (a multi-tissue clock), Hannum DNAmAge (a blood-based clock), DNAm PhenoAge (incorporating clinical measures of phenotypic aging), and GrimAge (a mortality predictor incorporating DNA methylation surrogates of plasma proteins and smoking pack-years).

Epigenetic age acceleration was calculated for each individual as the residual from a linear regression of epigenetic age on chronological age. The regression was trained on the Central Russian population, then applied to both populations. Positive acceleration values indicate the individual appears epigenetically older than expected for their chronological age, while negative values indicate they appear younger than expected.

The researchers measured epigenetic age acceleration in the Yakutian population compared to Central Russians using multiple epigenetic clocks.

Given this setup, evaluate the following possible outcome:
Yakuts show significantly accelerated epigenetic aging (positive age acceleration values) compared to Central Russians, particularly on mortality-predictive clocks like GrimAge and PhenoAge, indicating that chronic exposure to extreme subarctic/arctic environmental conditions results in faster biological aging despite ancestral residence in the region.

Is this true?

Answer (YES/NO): NO